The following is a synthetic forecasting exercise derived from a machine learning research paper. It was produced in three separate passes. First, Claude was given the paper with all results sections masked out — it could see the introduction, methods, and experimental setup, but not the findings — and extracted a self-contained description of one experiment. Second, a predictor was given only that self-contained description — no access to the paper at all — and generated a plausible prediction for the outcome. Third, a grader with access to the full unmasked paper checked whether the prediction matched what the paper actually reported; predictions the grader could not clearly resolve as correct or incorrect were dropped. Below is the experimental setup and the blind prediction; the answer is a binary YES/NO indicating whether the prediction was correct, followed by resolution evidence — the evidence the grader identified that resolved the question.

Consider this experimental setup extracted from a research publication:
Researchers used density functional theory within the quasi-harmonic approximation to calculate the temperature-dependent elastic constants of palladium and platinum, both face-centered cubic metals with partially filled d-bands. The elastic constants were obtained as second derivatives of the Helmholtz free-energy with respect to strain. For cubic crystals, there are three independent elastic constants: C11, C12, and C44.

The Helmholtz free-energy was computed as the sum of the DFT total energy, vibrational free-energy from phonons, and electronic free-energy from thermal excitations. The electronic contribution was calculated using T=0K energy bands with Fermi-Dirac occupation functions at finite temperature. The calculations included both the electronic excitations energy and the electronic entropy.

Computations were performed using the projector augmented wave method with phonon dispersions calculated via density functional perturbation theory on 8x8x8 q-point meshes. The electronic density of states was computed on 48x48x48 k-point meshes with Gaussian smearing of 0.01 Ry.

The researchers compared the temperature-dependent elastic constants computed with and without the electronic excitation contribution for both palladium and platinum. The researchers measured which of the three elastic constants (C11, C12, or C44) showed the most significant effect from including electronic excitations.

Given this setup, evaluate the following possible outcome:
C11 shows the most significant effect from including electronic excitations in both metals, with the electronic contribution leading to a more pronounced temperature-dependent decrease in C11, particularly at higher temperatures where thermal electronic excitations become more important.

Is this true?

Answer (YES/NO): NO